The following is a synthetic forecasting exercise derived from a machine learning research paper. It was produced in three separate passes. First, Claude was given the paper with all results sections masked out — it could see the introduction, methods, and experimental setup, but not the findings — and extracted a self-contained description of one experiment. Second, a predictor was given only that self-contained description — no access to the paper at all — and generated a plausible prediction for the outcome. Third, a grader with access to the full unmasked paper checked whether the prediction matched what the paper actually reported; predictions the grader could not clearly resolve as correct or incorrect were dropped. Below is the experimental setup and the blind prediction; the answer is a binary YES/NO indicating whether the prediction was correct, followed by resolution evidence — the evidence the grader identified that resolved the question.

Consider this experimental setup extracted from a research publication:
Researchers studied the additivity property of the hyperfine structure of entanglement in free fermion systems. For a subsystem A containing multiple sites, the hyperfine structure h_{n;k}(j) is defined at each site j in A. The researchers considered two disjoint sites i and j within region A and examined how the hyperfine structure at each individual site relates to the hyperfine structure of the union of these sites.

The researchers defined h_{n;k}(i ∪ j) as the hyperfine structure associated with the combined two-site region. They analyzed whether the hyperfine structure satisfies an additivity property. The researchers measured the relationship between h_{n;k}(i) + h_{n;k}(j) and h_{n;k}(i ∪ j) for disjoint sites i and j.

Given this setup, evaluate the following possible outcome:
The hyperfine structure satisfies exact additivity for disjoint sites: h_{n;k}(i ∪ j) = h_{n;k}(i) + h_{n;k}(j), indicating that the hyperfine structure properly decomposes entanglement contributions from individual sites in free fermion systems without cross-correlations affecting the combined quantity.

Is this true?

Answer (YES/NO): YES